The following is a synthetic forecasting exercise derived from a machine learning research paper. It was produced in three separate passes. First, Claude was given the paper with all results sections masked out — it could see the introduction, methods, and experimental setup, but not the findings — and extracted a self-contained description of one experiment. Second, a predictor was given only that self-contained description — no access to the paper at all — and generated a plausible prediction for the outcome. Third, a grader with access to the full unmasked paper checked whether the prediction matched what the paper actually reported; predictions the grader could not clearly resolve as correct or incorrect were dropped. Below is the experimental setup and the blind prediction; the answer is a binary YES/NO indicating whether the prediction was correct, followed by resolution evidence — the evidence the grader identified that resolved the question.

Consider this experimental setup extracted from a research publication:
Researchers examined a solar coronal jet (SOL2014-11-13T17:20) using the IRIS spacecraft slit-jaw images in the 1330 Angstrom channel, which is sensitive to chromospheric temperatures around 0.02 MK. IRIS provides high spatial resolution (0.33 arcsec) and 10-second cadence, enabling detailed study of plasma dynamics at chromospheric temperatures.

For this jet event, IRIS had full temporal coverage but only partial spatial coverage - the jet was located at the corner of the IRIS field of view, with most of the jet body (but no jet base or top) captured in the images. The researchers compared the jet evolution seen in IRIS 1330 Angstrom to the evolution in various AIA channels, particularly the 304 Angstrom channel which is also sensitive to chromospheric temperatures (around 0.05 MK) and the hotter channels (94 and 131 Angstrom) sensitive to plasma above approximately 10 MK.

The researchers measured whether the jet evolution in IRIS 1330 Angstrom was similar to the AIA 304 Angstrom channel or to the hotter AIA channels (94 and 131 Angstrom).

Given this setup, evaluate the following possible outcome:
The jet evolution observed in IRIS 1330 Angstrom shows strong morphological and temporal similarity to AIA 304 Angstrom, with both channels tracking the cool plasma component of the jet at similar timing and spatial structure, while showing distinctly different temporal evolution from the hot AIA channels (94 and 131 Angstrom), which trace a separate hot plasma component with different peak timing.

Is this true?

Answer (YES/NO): YES